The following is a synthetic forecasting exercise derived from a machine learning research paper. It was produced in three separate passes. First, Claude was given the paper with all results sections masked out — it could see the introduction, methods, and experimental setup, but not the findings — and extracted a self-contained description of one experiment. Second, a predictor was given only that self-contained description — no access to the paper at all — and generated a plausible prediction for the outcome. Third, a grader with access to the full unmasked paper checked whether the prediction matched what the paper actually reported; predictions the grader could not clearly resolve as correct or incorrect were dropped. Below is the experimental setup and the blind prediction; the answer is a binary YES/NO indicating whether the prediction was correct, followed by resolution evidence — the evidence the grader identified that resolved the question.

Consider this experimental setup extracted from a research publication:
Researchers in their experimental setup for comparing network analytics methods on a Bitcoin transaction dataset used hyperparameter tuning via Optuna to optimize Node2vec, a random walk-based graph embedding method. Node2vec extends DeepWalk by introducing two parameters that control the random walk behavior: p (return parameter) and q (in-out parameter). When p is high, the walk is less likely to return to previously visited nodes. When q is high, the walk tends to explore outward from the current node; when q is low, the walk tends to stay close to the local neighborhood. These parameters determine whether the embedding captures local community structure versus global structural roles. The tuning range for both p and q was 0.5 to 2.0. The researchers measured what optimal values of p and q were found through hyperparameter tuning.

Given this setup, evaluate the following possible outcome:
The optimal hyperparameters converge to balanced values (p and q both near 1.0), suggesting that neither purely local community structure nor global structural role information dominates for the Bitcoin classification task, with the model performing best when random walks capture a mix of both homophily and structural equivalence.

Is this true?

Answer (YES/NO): NO